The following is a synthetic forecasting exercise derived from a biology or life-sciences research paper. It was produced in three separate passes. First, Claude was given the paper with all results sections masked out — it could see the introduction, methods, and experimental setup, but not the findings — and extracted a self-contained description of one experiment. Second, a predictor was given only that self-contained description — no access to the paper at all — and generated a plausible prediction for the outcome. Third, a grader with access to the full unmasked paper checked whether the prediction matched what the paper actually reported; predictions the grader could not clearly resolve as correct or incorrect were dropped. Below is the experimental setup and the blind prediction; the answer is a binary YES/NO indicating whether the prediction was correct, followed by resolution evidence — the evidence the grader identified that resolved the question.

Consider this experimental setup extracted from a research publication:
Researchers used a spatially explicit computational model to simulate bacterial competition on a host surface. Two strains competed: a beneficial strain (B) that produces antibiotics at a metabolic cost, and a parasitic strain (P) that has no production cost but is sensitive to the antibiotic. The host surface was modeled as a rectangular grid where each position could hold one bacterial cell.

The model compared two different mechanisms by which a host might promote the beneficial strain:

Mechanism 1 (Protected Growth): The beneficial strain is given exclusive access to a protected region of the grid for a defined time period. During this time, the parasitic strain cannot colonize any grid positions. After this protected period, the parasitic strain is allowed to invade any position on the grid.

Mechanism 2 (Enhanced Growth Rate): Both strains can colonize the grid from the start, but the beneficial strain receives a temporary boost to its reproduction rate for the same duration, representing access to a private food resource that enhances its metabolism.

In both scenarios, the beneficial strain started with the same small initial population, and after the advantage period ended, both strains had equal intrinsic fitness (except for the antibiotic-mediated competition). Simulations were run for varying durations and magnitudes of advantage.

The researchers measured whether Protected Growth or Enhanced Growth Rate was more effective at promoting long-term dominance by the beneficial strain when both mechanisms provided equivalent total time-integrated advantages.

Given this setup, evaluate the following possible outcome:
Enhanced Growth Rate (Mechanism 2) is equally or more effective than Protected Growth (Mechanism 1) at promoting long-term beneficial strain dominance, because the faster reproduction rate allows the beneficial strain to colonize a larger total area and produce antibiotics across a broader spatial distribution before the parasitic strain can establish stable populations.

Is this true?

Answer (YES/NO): YES